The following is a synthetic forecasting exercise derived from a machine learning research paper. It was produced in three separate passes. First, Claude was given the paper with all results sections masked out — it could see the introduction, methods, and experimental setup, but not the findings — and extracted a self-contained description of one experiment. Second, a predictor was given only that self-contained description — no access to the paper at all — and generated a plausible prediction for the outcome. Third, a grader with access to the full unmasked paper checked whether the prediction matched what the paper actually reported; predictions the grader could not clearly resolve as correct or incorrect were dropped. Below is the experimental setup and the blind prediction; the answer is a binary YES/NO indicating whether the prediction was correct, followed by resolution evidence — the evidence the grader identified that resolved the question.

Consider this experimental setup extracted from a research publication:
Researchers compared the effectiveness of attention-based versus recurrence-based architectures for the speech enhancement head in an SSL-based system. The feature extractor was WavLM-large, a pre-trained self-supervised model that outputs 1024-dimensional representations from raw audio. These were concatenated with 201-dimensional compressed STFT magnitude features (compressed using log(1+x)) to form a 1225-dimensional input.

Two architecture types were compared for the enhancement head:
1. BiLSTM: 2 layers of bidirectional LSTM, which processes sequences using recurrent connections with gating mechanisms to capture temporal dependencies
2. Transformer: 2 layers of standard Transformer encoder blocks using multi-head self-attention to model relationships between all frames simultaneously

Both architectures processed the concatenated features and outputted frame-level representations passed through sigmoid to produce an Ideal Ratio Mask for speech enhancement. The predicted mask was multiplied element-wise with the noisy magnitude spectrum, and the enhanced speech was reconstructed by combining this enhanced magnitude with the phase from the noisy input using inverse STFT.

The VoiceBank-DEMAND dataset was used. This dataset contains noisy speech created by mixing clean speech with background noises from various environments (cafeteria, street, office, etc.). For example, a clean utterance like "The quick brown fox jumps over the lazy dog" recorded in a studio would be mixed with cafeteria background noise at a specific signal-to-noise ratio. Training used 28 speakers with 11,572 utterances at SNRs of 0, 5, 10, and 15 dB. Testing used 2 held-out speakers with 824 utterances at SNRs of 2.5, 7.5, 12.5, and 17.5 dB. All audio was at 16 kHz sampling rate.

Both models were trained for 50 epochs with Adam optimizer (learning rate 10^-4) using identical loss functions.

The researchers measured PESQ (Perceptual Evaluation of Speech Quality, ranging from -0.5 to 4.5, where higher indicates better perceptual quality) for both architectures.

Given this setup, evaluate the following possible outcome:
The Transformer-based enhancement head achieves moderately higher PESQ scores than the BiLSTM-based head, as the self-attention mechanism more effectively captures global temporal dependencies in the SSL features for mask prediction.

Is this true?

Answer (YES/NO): YES